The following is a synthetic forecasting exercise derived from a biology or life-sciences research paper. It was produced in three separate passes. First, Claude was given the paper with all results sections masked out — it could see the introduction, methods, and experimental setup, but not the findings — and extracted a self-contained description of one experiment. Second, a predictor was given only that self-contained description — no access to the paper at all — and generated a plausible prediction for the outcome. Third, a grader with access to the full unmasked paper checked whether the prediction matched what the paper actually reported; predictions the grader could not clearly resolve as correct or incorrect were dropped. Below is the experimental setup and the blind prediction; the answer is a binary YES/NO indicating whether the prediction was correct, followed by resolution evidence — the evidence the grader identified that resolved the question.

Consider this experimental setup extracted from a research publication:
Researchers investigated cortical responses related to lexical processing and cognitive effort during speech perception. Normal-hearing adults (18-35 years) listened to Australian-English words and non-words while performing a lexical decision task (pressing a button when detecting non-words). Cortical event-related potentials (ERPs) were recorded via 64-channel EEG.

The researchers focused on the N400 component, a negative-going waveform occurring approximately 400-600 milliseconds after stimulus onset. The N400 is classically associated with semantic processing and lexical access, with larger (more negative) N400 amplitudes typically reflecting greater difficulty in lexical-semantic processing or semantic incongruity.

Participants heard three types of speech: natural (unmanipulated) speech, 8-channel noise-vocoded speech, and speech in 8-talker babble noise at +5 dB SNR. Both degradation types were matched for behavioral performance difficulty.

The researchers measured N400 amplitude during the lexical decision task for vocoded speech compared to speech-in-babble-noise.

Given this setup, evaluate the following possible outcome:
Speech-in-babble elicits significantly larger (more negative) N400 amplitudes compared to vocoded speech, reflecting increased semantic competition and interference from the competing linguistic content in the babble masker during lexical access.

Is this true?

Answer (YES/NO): NO